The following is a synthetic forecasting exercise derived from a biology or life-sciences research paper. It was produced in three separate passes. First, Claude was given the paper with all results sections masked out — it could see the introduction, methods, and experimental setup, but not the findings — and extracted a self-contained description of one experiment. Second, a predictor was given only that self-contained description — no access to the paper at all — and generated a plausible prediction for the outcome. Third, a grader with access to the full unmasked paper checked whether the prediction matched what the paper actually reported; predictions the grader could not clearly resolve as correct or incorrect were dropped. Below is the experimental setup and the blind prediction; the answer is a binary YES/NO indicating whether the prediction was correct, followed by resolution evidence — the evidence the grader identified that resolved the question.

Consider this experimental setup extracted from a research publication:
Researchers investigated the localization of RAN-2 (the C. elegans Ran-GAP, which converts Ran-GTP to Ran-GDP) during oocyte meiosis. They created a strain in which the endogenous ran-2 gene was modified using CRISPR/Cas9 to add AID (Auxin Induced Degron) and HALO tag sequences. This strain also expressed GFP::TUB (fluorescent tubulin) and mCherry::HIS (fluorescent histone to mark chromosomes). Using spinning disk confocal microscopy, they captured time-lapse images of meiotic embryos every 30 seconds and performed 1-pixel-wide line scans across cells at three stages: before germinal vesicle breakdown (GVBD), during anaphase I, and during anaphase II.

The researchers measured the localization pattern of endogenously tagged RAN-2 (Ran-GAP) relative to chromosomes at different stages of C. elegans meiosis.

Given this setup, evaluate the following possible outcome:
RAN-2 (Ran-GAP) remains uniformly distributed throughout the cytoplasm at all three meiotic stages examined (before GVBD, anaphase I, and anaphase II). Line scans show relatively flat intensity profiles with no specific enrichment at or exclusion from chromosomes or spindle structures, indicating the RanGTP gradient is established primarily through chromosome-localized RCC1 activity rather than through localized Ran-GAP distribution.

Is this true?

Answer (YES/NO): NO